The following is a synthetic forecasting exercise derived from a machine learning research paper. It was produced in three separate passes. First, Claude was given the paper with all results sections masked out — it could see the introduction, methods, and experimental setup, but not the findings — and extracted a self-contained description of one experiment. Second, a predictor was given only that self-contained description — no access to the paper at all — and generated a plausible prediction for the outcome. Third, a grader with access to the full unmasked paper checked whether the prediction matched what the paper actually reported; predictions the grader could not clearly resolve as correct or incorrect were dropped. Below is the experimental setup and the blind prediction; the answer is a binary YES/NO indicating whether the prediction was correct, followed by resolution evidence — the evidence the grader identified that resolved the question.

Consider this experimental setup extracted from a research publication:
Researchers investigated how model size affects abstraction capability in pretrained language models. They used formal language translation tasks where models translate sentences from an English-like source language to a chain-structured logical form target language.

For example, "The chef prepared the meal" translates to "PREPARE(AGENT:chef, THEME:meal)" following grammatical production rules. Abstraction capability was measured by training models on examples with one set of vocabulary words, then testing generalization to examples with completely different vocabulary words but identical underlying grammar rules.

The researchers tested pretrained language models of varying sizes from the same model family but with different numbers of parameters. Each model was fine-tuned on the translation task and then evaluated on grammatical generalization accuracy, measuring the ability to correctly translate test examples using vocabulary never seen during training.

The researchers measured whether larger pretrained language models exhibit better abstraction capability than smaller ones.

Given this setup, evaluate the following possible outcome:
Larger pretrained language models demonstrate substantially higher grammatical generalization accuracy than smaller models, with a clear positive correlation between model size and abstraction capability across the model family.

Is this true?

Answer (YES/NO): YES